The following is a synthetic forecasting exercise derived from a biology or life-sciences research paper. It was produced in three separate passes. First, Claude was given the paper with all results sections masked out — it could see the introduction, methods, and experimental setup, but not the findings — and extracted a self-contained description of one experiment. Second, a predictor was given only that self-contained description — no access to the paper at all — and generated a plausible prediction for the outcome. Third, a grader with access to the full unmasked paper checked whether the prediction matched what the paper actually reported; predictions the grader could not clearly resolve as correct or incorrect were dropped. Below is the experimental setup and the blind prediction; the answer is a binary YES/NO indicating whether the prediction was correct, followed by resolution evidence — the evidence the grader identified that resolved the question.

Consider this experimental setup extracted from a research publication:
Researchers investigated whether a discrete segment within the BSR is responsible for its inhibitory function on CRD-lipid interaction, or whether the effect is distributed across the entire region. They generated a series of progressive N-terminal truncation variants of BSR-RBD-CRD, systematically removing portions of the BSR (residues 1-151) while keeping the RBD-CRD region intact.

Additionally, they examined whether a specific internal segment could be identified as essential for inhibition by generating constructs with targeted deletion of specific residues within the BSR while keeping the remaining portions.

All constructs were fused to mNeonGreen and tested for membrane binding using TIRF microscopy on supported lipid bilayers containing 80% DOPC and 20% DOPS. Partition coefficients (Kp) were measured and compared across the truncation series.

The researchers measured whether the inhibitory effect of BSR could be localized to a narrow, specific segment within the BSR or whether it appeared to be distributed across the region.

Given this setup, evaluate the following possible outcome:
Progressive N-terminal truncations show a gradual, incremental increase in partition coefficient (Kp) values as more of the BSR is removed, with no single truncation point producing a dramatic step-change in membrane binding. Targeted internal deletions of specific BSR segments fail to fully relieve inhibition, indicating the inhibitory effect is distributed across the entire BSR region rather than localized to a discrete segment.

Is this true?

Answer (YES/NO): NO